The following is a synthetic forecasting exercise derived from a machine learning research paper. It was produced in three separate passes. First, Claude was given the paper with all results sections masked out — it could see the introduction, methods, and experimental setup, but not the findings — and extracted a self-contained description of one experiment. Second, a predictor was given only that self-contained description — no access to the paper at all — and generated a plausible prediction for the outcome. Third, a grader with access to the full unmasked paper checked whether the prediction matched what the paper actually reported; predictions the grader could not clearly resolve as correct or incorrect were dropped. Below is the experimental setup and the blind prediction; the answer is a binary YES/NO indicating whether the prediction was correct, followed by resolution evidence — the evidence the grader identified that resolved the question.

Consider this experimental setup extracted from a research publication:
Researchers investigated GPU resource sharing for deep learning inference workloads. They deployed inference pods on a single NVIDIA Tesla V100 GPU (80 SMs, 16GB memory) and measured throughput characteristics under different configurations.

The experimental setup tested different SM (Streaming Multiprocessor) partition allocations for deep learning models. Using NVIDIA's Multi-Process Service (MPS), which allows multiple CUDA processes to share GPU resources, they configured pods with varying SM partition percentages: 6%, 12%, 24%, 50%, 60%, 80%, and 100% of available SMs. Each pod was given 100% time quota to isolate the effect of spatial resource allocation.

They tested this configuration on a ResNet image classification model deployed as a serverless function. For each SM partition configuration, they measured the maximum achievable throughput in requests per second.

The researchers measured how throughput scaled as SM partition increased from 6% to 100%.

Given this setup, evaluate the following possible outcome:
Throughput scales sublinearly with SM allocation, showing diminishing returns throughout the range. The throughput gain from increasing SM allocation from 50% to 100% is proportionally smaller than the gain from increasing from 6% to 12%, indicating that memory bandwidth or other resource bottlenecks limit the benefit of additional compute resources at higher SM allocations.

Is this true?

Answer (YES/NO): NO